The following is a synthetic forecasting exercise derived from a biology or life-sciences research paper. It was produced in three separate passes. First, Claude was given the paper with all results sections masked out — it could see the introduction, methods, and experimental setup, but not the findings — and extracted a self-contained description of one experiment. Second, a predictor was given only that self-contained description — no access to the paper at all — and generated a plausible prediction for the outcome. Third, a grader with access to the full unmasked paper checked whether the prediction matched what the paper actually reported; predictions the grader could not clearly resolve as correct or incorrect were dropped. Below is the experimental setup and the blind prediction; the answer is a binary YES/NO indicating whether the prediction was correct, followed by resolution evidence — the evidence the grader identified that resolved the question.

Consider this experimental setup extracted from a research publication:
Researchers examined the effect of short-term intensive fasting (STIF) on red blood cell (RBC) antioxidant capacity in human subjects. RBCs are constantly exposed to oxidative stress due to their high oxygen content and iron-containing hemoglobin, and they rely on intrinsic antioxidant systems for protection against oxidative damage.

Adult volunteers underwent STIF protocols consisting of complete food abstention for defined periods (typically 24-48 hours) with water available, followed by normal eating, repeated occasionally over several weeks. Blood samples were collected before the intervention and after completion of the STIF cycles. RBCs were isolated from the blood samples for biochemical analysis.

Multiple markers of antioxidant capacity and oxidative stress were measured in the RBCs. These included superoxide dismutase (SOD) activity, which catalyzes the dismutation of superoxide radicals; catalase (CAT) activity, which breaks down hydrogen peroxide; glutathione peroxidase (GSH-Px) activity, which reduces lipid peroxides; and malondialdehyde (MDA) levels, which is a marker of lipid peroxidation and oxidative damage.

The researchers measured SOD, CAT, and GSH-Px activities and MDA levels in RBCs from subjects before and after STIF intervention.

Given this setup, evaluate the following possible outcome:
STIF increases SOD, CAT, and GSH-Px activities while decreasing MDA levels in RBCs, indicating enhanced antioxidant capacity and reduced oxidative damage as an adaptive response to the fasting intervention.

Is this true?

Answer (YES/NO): YES